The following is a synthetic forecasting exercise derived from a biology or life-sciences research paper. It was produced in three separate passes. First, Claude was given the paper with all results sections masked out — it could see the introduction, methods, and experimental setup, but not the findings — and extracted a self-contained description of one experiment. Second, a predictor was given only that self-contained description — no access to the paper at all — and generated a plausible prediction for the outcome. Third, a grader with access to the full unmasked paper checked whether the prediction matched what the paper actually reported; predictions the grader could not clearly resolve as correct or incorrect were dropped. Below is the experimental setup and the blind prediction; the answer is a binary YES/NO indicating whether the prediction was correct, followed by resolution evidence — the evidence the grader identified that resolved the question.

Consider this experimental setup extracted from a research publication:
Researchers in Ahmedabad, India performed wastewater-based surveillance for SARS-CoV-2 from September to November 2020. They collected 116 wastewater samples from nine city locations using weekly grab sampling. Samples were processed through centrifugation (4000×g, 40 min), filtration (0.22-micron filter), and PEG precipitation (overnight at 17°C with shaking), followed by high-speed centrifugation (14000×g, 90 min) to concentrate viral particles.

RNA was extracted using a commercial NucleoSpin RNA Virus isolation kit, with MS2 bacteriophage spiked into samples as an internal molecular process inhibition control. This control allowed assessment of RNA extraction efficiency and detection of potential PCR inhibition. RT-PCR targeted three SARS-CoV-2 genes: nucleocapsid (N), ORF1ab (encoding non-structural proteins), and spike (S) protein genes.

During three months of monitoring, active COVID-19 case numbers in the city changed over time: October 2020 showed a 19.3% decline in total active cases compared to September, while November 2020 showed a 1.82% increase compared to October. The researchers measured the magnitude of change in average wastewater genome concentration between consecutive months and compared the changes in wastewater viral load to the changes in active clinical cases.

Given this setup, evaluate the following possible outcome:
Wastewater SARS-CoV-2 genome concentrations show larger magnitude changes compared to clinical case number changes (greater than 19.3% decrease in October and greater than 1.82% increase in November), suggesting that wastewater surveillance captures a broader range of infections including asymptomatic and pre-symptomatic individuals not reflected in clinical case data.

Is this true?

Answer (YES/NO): YES